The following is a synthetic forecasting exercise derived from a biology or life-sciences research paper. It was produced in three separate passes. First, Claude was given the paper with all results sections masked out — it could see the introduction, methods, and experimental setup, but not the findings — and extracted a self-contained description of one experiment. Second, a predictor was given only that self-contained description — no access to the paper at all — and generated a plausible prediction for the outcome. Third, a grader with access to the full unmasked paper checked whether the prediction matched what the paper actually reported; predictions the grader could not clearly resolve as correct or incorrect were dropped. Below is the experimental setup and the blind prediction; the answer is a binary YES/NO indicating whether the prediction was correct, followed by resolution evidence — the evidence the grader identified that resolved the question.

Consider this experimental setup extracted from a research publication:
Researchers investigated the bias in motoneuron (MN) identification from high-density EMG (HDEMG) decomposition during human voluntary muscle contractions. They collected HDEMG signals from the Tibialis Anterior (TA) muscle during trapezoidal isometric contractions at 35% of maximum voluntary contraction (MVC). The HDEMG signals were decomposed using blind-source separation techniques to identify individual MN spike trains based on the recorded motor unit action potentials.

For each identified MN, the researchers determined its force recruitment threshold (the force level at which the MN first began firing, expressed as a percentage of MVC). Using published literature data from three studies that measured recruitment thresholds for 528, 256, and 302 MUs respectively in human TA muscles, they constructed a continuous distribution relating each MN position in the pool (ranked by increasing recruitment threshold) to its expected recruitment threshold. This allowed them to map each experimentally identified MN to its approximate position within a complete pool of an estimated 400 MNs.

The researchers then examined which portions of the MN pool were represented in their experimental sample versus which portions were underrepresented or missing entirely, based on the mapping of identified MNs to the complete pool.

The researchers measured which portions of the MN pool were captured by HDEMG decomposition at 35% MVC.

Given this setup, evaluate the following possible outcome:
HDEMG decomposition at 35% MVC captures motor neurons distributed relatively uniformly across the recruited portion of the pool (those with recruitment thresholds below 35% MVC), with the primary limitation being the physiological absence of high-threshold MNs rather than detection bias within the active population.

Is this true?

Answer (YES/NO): NO